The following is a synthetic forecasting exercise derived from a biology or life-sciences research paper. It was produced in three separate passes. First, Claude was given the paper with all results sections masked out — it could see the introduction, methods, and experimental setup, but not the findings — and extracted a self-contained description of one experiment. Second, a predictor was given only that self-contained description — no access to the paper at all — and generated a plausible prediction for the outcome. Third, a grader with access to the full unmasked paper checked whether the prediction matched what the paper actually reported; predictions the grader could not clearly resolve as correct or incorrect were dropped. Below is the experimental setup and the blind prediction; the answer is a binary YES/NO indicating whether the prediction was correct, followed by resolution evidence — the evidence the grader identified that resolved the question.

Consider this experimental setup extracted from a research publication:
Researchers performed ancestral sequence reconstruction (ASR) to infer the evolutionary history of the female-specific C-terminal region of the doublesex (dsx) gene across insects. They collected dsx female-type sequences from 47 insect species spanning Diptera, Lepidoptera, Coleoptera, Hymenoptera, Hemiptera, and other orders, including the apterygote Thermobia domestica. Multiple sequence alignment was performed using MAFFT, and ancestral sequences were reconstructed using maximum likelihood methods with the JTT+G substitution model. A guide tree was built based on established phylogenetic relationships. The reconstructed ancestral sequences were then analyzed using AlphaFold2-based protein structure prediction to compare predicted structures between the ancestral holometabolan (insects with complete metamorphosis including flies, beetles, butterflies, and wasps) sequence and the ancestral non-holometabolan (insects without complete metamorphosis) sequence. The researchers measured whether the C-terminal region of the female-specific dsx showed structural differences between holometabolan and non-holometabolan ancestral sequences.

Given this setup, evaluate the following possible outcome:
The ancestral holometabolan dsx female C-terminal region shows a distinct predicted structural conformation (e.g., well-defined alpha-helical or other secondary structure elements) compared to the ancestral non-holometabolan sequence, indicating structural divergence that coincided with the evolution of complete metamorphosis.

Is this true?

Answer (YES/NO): NO